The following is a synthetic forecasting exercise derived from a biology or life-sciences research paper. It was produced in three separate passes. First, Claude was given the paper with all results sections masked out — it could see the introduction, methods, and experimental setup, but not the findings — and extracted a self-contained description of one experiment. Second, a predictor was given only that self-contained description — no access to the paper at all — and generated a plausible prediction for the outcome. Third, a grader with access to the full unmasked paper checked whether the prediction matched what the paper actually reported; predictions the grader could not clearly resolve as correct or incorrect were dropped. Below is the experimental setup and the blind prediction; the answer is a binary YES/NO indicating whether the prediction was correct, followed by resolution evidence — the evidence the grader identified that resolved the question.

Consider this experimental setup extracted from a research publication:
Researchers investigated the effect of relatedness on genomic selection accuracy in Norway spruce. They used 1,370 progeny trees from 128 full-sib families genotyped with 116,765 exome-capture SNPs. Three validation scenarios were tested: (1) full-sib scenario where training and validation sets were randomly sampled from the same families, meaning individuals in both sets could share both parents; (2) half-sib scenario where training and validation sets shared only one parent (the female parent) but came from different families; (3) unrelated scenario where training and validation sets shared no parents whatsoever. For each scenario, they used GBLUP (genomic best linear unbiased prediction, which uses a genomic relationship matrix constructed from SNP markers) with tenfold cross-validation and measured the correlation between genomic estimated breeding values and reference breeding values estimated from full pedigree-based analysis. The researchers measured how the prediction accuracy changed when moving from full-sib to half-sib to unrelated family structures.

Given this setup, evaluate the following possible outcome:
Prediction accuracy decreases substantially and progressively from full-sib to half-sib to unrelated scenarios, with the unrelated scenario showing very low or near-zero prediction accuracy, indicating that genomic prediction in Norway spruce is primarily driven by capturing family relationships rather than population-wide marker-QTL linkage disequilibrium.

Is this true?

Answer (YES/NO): YES